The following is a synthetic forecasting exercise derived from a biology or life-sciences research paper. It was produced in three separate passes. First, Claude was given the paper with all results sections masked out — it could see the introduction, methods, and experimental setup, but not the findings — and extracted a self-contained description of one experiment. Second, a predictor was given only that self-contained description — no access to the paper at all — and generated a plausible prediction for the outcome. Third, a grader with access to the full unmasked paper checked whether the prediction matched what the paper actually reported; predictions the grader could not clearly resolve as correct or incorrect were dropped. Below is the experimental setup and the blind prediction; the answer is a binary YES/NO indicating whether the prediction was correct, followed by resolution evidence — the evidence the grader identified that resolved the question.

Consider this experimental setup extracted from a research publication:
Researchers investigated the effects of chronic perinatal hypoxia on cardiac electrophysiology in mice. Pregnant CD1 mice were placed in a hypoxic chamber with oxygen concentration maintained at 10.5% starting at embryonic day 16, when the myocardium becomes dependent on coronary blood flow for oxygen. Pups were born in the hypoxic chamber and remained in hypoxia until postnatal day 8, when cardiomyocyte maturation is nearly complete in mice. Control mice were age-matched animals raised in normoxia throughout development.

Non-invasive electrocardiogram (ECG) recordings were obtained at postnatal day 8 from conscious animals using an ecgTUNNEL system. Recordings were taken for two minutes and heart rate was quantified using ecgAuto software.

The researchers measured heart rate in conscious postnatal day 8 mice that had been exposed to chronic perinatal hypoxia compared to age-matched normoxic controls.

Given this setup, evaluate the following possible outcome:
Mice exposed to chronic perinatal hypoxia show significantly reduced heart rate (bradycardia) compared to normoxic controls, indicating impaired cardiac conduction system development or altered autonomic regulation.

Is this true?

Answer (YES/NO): YES